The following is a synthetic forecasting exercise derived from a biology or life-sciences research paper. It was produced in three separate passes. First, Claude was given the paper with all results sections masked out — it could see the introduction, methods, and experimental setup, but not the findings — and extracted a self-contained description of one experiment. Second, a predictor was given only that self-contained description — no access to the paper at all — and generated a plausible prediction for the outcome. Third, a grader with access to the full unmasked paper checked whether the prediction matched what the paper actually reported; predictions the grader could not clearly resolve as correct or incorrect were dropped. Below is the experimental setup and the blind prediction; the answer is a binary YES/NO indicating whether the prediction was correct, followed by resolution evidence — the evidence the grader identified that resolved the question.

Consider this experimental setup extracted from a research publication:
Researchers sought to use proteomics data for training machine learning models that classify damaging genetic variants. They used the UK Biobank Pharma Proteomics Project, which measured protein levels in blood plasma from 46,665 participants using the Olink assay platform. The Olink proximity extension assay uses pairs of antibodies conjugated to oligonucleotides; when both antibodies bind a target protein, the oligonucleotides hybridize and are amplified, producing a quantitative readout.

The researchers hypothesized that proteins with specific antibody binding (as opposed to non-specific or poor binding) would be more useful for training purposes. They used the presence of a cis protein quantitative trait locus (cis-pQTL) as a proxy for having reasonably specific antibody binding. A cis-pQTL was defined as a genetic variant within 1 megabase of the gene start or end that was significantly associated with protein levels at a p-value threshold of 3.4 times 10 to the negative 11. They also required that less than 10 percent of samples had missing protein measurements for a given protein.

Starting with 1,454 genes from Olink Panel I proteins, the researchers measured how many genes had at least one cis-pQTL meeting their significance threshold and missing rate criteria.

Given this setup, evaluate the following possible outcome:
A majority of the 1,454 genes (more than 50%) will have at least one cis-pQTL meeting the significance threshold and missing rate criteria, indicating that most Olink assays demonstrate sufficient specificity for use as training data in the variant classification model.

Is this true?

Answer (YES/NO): YES